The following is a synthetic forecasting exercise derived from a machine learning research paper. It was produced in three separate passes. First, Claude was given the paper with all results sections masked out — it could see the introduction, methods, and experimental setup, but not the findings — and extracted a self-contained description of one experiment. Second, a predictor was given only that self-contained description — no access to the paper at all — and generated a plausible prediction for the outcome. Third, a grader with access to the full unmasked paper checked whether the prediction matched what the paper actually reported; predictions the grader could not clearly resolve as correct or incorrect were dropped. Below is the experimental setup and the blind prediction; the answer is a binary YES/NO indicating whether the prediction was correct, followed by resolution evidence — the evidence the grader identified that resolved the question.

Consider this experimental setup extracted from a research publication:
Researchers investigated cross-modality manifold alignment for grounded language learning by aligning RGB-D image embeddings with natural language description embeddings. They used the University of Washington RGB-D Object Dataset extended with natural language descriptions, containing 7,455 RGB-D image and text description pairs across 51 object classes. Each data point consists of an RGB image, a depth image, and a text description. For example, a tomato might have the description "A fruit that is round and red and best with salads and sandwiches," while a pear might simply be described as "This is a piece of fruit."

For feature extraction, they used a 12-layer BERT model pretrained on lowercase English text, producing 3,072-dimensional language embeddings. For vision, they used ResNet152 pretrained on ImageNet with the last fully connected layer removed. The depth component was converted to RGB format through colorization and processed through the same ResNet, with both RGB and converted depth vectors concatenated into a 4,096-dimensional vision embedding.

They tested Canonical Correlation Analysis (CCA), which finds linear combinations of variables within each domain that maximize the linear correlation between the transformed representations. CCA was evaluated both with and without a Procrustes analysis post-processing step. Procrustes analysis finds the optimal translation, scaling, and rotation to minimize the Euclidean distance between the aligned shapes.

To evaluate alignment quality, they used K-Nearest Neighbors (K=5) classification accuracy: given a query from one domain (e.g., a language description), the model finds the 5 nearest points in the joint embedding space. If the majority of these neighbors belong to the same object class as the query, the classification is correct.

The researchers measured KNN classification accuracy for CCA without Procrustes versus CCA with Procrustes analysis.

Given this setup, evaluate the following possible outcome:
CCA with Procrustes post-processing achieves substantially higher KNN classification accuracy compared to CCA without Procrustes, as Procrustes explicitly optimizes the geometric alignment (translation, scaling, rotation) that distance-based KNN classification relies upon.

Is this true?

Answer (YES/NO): YES